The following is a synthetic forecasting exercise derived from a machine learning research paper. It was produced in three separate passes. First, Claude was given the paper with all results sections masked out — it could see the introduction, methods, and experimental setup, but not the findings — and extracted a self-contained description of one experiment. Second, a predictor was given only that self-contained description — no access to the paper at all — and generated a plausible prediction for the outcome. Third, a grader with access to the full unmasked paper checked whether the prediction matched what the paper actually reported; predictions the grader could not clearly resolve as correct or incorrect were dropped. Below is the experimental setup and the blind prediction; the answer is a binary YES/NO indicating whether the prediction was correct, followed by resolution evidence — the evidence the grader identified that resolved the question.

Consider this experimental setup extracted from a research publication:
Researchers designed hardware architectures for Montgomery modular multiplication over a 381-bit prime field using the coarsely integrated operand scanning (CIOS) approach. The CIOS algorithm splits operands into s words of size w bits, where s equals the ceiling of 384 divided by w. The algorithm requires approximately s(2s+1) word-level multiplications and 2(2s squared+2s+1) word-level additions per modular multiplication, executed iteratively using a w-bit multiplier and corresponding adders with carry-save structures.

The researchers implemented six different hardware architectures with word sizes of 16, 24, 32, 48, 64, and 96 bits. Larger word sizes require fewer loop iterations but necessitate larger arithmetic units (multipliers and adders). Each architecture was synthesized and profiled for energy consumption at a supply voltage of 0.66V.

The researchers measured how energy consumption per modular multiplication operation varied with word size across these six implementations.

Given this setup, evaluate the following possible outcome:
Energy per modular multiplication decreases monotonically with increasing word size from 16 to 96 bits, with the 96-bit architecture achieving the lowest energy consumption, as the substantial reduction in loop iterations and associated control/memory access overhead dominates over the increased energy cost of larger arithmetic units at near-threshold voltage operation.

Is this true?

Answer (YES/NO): NO